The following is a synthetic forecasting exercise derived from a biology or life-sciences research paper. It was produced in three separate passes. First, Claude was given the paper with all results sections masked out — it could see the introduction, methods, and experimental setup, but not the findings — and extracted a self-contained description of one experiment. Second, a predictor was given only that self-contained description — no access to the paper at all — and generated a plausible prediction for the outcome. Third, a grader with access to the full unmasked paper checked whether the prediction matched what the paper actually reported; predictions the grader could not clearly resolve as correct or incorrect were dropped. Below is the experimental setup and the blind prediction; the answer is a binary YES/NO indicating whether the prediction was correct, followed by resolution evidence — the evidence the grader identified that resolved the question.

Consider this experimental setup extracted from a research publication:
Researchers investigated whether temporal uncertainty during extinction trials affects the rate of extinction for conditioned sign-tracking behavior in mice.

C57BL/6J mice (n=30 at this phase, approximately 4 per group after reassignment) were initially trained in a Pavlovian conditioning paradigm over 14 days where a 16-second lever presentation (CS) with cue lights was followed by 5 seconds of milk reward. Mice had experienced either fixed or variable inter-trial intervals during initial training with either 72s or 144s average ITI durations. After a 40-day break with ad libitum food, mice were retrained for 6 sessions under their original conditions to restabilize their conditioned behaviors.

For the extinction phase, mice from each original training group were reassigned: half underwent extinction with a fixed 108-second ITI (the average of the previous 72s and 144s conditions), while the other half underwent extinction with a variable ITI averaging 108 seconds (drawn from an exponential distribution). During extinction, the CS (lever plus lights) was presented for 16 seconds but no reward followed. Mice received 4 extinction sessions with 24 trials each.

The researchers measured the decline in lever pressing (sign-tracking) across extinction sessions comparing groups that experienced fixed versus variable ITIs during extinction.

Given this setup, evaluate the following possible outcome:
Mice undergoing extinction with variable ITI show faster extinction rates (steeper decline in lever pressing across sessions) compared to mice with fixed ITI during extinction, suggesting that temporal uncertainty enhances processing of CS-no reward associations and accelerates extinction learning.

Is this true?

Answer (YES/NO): NO